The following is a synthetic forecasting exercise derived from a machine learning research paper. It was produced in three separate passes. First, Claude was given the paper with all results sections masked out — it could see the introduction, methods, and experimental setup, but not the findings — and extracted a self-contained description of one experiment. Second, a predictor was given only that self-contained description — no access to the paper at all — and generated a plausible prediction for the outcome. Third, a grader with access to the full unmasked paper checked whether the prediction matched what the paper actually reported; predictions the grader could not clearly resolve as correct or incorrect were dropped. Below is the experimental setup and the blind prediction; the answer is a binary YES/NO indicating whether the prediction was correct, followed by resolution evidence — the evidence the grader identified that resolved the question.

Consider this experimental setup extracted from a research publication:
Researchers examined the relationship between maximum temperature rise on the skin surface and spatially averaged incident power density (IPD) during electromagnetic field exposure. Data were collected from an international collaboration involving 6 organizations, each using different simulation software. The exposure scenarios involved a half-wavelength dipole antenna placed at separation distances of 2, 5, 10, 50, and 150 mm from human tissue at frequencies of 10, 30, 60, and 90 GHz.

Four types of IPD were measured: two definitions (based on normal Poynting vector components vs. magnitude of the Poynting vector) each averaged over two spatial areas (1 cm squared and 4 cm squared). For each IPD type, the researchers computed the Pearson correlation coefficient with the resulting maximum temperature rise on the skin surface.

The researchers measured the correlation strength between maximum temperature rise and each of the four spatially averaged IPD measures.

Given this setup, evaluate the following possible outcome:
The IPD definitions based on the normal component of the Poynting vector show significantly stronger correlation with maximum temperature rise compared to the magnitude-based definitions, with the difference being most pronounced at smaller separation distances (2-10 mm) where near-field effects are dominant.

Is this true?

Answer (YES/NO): NO